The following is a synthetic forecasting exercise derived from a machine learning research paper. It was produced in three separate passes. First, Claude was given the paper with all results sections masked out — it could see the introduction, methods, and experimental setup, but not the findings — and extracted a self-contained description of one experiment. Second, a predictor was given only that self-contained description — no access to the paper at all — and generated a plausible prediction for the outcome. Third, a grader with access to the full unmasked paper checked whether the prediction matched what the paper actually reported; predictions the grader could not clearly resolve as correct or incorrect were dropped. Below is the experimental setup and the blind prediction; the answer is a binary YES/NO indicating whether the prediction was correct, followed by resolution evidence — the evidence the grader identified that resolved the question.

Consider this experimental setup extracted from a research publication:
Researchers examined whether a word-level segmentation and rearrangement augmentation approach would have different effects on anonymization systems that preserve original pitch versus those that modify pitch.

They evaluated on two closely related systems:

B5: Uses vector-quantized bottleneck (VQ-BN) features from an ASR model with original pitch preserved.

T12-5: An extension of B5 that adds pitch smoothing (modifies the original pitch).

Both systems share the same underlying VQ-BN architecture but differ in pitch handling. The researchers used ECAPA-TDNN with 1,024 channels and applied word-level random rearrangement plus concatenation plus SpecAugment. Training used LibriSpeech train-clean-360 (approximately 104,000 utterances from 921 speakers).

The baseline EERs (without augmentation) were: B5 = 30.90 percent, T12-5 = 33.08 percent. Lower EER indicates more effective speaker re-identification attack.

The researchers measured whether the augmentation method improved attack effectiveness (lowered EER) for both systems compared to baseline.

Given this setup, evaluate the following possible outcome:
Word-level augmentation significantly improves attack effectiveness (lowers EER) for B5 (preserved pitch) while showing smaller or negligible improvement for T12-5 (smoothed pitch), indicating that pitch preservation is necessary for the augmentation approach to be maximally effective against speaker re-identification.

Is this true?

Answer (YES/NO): NO